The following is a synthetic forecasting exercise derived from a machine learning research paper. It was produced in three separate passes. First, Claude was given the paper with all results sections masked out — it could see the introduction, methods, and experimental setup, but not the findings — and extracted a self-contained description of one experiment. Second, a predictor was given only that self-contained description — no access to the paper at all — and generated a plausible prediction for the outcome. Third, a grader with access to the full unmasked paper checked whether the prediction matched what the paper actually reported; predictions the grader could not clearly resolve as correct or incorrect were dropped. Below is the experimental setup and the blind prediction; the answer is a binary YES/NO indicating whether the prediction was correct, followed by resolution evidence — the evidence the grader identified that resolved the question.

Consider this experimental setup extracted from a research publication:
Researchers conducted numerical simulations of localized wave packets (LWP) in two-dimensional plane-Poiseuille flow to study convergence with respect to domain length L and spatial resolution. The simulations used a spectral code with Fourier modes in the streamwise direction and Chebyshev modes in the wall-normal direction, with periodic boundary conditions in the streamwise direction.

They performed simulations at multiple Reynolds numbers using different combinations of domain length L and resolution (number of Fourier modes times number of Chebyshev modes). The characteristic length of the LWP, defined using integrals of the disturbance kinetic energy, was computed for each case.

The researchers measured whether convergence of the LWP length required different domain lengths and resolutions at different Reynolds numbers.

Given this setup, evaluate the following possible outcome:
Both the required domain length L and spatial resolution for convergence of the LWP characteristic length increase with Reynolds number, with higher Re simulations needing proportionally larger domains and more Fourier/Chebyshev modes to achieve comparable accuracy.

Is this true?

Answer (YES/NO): YES